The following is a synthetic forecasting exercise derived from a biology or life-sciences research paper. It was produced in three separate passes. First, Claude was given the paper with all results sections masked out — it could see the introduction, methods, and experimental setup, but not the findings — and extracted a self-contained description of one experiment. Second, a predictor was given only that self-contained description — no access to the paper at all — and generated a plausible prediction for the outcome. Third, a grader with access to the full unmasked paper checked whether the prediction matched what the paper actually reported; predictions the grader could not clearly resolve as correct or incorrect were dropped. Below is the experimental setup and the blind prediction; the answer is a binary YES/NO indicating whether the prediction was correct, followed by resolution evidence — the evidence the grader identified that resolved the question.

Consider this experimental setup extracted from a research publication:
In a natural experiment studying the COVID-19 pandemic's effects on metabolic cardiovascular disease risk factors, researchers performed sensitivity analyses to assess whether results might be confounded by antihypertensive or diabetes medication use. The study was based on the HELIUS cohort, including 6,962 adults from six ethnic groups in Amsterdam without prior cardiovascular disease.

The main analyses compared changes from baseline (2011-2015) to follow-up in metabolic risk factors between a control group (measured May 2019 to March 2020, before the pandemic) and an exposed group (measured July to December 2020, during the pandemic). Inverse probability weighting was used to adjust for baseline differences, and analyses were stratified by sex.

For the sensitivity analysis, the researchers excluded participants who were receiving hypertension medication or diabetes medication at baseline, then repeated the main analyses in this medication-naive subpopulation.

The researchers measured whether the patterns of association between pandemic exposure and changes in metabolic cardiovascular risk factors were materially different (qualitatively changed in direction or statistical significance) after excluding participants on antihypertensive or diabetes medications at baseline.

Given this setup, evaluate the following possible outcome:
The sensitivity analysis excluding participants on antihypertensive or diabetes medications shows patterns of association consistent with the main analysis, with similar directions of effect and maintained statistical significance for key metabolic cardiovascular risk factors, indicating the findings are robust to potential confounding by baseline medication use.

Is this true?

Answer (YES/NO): YES